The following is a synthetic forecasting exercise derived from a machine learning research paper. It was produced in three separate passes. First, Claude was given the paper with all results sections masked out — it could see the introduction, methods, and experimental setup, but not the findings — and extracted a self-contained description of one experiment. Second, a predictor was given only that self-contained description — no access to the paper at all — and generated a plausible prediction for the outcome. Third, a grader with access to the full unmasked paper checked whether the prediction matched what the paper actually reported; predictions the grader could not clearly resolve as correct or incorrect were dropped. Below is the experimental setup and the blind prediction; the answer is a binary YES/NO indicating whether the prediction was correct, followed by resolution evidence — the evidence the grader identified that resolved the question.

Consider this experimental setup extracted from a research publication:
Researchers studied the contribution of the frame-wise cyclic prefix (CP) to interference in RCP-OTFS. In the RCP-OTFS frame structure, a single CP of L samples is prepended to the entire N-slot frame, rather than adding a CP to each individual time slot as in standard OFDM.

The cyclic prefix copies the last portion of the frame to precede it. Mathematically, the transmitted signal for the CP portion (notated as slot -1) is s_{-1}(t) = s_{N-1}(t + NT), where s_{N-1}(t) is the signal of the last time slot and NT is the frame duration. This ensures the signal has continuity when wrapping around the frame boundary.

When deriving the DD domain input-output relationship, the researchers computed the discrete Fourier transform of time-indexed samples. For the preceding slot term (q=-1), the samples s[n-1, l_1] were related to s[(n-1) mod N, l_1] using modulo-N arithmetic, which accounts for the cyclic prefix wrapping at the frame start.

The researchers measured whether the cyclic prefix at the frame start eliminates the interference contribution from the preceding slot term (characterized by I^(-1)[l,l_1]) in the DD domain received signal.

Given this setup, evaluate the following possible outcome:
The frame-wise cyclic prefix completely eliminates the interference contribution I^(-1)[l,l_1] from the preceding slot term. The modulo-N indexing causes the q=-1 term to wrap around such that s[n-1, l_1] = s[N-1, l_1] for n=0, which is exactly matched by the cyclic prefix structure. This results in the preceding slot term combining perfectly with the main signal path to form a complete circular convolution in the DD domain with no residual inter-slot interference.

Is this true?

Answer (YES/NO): NO